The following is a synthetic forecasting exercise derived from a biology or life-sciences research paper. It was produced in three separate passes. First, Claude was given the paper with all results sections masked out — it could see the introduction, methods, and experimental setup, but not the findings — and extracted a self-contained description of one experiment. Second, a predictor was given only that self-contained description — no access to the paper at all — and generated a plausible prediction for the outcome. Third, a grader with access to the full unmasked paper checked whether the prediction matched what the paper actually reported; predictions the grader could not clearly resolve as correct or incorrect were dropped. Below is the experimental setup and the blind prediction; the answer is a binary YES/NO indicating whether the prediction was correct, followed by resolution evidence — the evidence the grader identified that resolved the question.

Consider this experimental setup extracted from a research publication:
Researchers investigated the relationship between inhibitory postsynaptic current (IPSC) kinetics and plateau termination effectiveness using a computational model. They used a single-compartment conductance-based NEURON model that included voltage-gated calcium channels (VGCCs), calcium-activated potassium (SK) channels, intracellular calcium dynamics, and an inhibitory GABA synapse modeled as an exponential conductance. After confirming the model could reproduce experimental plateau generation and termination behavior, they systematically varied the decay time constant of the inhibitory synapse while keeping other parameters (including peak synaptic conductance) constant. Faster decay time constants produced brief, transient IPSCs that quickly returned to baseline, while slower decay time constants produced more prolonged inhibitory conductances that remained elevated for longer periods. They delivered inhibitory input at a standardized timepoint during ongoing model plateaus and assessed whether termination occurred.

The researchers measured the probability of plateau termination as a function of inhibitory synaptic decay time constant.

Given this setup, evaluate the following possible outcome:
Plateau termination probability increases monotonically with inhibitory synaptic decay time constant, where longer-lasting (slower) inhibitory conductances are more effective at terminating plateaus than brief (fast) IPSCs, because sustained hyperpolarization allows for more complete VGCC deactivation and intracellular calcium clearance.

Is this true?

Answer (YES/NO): NO